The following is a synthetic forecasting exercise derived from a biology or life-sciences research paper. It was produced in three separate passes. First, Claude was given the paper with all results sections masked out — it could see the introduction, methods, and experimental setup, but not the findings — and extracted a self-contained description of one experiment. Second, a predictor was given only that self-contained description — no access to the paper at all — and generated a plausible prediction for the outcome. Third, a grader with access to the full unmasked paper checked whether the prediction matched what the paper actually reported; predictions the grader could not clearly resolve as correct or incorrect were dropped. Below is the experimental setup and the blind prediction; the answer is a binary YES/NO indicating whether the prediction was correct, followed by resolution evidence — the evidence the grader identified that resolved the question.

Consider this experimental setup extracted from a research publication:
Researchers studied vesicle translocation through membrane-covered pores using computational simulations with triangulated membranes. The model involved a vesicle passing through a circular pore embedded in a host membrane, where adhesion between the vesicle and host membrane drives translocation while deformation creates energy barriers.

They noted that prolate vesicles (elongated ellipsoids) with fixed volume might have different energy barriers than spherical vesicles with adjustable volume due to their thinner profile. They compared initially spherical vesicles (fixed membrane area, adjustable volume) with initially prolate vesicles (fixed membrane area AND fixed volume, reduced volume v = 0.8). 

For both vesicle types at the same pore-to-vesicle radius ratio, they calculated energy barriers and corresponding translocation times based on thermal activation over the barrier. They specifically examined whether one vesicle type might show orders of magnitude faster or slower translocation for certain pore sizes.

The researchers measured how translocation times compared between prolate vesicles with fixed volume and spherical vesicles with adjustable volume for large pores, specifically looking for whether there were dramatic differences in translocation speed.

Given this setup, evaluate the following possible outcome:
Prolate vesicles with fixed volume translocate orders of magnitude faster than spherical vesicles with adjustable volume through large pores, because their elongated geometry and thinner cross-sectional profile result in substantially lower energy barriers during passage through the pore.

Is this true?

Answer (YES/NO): YES